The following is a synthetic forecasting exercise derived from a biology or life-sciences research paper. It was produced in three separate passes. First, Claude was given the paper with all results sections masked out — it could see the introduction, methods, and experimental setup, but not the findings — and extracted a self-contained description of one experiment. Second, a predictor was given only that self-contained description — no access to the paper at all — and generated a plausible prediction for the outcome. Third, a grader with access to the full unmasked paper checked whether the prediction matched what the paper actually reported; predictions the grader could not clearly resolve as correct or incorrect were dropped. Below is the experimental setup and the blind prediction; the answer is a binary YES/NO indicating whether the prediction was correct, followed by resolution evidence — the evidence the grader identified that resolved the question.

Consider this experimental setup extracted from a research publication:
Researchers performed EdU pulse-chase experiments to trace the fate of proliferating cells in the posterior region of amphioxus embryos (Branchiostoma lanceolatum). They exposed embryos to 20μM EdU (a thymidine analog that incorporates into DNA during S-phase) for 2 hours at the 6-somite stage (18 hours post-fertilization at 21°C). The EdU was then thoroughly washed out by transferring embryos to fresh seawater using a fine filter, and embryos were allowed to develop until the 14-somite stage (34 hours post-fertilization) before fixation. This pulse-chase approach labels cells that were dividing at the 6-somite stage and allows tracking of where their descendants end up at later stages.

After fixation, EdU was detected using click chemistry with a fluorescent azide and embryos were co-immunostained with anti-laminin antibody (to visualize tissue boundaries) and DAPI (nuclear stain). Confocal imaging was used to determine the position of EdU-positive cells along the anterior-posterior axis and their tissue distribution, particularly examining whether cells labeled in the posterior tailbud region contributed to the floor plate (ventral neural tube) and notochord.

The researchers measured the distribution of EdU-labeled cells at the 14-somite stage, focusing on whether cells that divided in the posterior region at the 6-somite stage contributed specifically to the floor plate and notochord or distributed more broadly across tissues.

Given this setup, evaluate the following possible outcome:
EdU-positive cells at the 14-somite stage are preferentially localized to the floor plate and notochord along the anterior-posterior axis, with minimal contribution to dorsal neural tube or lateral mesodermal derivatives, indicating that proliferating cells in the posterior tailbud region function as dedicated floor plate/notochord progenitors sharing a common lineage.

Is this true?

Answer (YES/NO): YES